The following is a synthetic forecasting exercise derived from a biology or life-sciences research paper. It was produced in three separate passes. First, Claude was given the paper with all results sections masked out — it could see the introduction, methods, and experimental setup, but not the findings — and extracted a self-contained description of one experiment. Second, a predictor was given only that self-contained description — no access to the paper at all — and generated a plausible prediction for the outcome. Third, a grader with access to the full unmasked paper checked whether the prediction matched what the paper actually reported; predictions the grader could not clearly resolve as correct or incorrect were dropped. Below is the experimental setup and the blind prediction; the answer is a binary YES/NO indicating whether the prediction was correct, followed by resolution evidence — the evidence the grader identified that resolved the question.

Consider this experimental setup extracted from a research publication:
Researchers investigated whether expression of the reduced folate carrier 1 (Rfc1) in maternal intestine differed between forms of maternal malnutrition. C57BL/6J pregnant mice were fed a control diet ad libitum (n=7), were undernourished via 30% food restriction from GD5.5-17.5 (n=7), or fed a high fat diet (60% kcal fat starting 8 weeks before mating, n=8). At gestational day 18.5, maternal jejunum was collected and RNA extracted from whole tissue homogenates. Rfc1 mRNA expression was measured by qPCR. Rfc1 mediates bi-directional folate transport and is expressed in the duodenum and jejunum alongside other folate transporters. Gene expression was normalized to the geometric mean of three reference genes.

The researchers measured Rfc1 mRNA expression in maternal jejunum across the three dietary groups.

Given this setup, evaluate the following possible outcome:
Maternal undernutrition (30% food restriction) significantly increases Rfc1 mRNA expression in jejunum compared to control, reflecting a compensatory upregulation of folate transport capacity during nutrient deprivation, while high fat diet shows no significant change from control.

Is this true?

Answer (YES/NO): NO